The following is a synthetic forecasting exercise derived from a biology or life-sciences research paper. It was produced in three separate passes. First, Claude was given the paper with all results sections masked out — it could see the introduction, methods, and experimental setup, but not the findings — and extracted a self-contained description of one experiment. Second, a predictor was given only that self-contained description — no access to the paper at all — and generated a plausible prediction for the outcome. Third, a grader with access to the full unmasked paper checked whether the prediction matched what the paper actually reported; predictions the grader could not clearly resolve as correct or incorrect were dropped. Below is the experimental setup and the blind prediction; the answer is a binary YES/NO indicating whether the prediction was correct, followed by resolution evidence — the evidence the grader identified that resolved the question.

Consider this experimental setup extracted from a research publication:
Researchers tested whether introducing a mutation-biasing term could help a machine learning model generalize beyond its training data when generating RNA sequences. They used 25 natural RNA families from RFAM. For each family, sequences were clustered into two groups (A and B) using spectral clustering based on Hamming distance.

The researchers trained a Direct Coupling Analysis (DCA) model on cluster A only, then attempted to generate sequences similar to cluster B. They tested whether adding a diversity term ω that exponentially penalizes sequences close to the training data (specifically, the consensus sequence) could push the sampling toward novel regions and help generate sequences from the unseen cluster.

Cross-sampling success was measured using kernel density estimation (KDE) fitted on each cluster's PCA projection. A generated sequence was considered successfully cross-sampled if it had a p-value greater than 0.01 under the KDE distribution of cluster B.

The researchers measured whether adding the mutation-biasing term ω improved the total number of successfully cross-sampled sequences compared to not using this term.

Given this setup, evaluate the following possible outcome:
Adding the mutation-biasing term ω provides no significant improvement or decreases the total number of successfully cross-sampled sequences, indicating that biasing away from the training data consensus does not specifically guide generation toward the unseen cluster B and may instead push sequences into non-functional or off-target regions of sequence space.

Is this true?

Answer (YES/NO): YES